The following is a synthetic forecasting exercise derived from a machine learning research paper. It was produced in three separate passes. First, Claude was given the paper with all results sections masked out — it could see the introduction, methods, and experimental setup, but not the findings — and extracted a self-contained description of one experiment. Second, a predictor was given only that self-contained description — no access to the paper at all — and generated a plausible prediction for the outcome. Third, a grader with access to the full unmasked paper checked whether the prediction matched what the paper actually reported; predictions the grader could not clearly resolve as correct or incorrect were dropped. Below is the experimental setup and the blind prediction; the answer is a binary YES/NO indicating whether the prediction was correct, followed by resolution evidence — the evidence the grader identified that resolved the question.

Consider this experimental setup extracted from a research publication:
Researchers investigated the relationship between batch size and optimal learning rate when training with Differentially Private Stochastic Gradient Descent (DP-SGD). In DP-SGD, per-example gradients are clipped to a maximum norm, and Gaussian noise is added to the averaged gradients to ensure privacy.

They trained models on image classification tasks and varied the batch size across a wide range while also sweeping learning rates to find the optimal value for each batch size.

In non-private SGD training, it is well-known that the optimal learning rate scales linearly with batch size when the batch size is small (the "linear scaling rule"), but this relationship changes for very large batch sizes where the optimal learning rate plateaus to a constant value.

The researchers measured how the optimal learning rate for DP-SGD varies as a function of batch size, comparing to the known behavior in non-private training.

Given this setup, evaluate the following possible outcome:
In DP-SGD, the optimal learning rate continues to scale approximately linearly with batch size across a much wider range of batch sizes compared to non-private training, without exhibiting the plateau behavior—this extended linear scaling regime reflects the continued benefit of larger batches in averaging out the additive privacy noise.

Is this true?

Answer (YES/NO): NO